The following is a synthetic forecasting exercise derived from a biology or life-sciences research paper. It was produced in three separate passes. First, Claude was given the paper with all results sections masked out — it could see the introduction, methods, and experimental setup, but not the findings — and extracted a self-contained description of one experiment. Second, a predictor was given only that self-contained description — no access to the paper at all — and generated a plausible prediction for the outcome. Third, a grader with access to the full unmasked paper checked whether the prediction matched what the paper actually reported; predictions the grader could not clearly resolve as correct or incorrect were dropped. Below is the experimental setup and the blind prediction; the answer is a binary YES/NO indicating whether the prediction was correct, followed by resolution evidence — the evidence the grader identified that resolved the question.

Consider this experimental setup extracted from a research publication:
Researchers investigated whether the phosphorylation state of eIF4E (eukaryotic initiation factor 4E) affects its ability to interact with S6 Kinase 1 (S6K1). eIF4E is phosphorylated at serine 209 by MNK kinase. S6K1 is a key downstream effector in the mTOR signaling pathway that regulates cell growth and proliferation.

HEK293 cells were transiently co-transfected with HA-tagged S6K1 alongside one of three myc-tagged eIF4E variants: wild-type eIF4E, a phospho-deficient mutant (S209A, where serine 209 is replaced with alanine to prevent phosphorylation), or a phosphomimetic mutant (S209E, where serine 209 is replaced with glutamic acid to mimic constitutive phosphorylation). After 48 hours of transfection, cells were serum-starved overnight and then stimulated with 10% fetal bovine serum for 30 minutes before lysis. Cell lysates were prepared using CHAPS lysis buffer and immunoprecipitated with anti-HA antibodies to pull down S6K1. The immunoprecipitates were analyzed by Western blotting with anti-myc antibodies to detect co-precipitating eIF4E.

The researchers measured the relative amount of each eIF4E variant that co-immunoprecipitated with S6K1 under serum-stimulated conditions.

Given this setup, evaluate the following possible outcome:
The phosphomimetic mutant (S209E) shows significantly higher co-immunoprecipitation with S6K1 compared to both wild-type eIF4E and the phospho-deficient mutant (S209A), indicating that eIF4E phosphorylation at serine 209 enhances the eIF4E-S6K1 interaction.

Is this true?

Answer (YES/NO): NO